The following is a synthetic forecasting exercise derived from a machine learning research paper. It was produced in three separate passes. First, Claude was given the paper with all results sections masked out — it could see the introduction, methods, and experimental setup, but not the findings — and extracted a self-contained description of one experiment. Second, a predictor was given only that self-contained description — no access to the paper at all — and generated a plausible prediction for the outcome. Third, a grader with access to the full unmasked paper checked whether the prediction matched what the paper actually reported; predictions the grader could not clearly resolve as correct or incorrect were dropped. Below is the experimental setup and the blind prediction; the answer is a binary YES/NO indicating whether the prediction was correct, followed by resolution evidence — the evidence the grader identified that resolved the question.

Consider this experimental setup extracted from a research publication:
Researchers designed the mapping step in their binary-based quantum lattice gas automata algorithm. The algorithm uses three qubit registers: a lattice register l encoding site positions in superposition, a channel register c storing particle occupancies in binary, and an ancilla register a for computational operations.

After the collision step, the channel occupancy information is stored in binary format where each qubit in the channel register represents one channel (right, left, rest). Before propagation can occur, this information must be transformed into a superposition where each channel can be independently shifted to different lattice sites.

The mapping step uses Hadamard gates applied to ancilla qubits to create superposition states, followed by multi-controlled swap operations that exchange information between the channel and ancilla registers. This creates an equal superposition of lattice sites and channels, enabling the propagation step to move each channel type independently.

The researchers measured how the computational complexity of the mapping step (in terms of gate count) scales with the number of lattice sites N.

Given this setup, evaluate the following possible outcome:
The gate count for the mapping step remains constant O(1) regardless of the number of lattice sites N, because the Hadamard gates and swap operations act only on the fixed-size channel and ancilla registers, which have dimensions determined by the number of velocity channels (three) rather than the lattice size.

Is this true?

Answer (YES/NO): YES